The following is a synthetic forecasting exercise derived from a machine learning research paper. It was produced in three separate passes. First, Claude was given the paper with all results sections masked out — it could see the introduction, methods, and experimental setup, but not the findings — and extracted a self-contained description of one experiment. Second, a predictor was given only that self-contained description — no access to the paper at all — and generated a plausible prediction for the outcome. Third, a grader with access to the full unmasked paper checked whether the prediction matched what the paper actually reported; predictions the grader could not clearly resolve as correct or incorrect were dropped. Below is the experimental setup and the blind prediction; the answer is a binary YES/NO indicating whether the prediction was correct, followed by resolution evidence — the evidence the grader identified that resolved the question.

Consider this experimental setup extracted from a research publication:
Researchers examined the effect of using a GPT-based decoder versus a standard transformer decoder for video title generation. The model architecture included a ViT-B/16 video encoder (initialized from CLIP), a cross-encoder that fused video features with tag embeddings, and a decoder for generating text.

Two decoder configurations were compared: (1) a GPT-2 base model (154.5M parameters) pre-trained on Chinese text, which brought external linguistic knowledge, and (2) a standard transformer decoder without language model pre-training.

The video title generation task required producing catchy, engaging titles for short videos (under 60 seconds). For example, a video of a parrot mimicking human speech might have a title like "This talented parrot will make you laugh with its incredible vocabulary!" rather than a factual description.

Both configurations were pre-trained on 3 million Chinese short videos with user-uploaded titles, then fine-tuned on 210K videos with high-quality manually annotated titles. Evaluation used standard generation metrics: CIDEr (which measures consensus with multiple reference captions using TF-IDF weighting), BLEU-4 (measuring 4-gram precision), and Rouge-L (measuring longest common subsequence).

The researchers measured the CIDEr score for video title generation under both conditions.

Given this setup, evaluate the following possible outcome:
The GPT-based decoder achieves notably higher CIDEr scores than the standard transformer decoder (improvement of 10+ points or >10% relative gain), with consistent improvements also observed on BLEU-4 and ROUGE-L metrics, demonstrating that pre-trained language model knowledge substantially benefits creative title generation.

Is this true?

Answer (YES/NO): YES